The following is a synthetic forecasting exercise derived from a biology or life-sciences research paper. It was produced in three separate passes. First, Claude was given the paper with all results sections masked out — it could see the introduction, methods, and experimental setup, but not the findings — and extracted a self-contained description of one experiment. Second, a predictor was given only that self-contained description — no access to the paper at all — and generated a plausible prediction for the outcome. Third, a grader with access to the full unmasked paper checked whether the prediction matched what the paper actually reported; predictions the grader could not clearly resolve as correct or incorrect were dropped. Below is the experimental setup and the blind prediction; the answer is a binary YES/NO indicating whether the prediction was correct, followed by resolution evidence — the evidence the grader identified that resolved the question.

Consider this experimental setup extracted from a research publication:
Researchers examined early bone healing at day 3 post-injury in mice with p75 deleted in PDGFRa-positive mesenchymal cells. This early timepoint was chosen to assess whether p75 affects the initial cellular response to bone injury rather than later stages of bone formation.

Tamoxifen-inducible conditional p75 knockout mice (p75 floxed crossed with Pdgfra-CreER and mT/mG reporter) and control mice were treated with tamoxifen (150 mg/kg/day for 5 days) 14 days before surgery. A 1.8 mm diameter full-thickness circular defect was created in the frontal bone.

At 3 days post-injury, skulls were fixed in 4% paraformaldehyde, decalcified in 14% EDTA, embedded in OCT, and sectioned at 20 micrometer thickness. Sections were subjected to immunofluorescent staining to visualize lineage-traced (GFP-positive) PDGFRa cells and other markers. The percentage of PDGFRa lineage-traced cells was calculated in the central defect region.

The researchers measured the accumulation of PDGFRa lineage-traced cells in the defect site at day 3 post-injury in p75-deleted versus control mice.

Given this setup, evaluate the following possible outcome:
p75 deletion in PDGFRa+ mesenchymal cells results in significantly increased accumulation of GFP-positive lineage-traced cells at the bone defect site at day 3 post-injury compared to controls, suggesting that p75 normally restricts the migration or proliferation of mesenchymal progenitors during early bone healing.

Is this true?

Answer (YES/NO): NO